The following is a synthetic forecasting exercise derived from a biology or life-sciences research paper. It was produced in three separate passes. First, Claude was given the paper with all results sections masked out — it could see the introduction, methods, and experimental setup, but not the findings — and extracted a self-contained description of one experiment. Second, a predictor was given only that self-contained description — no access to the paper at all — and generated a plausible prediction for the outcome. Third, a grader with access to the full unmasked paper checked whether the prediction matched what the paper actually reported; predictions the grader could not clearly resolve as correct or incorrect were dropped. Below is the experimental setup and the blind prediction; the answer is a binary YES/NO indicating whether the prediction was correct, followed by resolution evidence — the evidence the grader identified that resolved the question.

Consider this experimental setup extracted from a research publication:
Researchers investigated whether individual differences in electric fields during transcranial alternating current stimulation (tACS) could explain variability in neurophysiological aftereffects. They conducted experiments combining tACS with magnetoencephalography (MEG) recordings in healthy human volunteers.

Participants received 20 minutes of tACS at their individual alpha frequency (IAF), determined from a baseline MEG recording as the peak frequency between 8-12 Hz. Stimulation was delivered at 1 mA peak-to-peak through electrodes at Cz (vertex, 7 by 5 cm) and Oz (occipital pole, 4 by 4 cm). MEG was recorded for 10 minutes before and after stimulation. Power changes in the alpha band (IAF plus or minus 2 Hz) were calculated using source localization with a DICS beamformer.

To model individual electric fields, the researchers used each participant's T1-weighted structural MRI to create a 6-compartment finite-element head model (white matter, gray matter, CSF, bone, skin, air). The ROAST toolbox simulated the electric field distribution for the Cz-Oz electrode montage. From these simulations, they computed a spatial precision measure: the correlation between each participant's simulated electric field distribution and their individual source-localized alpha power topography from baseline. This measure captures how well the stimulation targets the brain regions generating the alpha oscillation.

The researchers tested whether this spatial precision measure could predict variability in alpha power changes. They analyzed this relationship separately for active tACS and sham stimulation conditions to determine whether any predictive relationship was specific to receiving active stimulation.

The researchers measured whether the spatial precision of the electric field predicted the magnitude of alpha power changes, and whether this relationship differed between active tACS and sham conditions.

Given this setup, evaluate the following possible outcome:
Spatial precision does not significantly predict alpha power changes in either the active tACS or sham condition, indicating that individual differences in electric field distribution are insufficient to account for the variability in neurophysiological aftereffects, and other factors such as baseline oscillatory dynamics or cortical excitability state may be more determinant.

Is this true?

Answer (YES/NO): NO